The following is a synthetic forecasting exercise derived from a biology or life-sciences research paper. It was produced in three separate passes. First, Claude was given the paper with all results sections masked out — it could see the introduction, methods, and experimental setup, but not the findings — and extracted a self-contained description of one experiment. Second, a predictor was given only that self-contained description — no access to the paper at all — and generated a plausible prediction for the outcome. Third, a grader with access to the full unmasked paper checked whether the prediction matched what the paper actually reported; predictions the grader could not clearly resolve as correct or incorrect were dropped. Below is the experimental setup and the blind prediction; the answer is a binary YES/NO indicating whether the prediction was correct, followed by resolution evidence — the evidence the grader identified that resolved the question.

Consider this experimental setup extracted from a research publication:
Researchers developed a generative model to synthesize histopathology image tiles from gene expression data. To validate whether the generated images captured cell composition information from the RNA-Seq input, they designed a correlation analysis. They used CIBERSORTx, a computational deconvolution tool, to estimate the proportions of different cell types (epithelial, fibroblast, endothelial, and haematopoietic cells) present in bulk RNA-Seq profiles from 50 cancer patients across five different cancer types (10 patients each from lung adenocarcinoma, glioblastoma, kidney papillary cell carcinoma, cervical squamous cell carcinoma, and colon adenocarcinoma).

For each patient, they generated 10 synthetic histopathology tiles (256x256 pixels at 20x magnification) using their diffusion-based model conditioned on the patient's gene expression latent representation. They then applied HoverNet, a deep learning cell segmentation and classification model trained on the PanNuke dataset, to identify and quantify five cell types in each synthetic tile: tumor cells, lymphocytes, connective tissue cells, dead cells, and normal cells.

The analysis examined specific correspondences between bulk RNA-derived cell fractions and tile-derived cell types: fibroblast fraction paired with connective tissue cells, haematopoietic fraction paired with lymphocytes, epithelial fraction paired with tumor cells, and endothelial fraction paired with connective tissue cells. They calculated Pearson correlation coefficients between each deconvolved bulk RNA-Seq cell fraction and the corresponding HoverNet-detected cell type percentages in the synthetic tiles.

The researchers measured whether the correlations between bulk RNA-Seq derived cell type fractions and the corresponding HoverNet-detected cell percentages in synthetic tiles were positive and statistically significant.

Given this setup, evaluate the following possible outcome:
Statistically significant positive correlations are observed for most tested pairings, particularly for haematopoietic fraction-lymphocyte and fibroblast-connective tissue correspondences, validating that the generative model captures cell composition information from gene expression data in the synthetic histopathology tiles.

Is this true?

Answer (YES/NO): YES